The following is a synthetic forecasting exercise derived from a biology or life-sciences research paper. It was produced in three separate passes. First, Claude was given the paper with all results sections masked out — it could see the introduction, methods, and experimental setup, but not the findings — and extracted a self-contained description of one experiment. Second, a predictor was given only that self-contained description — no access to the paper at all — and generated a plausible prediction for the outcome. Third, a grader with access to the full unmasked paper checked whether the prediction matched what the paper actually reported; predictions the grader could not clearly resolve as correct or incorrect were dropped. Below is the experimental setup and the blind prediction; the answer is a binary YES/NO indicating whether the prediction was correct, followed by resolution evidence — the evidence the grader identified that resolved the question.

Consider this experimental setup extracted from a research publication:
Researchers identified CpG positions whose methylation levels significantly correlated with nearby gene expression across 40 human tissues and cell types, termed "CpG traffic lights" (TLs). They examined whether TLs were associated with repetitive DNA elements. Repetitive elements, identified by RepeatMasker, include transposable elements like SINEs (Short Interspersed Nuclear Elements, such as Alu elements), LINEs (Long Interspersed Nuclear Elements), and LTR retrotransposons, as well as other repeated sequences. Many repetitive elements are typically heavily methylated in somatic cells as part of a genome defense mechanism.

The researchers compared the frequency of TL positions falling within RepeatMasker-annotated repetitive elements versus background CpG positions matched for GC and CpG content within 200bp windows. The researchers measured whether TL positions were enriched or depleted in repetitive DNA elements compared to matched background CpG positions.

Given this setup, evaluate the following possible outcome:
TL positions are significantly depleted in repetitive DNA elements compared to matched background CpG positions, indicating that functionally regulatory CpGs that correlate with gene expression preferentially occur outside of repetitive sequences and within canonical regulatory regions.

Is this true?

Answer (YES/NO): YES